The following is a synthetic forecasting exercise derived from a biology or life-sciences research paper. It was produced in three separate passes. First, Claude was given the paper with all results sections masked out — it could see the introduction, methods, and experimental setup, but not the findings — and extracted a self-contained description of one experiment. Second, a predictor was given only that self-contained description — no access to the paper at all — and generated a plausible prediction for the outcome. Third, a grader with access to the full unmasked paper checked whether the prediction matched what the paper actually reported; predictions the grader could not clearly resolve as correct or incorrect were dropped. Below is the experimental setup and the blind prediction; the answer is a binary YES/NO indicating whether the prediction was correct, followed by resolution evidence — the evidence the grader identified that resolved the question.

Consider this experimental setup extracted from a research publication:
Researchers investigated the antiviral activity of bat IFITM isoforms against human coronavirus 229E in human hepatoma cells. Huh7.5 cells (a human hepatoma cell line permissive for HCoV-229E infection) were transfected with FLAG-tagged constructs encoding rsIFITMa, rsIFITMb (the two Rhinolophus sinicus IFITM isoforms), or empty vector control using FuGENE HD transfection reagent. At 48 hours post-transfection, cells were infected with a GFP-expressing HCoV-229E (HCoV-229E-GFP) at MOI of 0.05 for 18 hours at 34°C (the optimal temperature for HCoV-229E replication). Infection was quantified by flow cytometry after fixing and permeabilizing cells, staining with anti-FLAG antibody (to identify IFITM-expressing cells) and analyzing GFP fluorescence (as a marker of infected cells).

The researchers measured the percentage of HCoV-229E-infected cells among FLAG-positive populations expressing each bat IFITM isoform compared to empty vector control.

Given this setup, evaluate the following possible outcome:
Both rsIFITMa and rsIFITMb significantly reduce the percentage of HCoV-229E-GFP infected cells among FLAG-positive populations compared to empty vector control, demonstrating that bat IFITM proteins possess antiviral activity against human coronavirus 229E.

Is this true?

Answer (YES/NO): YES